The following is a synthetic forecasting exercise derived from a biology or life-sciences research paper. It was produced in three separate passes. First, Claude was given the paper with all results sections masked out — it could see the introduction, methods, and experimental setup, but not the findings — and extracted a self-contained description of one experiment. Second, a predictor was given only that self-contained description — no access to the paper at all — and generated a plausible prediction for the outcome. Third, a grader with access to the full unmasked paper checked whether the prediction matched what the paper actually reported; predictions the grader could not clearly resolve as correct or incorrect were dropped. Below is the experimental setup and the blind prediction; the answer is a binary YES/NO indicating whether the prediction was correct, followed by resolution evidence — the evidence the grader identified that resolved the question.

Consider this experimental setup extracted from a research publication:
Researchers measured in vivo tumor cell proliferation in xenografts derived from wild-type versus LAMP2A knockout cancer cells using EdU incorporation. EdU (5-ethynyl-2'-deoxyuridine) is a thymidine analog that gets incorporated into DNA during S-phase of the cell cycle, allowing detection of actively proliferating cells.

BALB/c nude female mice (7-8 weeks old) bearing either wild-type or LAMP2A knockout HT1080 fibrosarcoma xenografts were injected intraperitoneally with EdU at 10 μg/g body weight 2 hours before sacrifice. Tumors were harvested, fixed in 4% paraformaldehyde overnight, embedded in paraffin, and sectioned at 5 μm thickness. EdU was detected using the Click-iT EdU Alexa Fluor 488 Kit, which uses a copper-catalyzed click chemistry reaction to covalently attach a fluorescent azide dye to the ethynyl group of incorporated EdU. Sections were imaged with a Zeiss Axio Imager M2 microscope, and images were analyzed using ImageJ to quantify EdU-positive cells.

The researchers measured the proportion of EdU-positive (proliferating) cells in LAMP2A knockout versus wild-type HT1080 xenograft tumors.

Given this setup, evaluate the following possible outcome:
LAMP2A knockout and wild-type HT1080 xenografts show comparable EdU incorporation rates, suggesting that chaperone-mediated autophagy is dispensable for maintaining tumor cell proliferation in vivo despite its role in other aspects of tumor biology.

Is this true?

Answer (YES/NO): NO